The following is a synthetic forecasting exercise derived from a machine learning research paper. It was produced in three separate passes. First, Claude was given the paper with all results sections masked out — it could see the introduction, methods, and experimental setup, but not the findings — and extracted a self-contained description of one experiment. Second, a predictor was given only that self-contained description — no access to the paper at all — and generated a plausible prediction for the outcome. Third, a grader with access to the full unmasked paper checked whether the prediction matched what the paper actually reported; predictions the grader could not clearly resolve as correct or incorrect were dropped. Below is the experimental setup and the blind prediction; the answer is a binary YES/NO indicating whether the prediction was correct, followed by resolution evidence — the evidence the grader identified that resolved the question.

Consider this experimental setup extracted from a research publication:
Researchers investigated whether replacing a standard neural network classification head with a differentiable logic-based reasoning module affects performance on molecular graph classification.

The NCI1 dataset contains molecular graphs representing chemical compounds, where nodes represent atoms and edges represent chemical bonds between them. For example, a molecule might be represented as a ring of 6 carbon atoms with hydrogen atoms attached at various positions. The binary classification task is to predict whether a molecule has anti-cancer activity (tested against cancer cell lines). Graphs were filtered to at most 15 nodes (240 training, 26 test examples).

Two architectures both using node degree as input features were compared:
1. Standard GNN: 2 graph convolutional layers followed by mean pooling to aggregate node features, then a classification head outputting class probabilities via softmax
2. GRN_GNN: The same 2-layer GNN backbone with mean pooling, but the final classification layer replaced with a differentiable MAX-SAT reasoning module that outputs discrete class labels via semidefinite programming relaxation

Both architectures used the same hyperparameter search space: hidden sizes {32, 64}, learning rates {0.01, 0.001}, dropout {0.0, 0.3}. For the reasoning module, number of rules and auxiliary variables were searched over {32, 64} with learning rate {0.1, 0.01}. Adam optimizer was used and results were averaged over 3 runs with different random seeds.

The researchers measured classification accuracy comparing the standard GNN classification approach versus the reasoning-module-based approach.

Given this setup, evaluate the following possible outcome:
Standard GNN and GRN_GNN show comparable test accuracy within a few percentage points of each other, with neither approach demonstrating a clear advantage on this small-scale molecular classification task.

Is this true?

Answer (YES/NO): YES